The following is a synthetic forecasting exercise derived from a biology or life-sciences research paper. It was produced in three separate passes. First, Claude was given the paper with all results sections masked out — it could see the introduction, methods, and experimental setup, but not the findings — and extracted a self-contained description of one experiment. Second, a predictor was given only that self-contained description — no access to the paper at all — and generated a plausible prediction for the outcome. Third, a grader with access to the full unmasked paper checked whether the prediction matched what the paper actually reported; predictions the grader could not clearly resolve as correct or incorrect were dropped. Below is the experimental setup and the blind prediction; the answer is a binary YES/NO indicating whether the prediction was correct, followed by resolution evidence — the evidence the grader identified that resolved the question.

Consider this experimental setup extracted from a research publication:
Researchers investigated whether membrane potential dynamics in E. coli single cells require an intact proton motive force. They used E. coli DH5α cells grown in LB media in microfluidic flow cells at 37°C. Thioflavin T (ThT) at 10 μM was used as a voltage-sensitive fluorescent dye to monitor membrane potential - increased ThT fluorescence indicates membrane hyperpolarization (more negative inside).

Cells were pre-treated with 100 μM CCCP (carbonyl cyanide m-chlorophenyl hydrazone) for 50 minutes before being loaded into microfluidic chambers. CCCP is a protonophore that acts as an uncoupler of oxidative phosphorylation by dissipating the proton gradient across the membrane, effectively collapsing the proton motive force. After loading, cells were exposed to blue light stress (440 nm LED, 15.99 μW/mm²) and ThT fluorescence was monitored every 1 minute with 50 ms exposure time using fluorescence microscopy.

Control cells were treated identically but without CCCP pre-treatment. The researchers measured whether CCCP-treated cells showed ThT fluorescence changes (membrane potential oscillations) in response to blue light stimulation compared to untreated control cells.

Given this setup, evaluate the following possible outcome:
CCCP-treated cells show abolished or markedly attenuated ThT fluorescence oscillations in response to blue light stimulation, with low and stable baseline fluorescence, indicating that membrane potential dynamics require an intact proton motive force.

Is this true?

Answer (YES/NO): YES